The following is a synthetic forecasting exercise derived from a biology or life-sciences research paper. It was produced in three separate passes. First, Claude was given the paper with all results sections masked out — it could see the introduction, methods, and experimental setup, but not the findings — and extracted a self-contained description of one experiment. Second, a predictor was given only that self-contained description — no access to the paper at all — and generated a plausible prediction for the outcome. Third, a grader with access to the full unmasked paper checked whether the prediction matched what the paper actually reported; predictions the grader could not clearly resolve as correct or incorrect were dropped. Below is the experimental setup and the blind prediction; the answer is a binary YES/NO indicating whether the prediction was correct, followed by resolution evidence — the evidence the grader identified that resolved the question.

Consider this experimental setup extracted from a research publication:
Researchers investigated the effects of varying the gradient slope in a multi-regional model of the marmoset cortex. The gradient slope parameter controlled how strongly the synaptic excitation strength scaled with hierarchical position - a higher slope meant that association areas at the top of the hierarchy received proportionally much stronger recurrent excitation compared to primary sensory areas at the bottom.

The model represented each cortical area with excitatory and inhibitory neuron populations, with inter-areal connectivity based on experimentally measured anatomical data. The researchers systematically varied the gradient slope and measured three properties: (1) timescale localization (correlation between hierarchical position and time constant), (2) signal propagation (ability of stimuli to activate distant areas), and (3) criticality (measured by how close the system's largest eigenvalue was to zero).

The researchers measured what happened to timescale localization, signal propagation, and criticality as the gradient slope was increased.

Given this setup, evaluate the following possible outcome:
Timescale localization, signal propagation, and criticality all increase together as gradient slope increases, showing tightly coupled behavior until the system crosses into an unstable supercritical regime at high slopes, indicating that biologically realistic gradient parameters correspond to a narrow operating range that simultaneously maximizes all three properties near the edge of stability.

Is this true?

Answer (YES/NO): NO